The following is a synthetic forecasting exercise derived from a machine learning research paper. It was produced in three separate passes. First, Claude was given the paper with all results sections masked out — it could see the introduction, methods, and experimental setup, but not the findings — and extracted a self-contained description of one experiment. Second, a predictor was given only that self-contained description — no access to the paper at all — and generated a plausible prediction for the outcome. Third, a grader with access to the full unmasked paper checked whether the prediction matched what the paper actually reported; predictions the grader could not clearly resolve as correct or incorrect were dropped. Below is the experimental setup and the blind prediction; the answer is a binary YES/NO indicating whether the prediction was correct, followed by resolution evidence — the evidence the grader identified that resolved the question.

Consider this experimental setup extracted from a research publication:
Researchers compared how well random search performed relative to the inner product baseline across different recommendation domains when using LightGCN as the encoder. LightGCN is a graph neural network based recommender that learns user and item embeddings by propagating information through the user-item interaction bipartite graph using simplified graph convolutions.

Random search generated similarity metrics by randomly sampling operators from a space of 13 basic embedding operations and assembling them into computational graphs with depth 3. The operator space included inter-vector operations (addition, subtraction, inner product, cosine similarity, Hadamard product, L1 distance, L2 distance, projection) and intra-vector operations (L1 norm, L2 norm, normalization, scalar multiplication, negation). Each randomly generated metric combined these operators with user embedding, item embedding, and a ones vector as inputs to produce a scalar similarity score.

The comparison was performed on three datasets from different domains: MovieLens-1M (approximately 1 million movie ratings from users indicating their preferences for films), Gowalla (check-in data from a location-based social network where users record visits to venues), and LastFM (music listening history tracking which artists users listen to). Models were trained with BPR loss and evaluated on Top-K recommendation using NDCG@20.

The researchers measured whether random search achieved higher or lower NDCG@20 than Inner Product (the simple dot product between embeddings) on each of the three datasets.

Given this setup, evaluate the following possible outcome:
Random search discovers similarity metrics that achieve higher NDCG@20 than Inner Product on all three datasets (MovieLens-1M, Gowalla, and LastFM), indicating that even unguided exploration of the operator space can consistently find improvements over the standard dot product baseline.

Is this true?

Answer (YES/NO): NO